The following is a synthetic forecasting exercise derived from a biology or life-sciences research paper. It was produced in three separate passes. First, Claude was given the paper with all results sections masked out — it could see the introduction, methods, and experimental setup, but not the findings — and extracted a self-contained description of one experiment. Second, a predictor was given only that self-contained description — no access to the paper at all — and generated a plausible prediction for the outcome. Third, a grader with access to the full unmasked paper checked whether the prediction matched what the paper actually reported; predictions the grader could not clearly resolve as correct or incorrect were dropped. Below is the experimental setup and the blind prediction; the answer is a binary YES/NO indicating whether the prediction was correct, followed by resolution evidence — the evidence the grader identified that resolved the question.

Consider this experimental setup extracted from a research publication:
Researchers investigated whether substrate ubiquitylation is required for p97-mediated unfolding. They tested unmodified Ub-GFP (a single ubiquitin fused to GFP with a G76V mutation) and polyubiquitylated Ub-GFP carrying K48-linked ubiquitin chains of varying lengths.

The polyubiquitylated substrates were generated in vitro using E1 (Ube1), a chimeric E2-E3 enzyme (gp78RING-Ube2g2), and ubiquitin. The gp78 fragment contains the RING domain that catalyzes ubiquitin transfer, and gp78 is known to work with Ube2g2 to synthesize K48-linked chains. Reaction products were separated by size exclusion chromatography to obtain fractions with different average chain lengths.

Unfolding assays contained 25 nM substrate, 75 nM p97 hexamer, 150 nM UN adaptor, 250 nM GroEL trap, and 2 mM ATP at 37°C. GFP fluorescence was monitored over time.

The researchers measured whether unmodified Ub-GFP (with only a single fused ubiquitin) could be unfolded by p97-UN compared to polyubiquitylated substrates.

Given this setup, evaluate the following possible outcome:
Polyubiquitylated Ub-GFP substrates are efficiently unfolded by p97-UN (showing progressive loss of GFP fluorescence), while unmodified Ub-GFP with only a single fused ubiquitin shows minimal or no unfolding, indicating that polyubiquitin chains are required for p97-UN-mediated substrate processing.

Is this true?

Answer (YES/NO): YES